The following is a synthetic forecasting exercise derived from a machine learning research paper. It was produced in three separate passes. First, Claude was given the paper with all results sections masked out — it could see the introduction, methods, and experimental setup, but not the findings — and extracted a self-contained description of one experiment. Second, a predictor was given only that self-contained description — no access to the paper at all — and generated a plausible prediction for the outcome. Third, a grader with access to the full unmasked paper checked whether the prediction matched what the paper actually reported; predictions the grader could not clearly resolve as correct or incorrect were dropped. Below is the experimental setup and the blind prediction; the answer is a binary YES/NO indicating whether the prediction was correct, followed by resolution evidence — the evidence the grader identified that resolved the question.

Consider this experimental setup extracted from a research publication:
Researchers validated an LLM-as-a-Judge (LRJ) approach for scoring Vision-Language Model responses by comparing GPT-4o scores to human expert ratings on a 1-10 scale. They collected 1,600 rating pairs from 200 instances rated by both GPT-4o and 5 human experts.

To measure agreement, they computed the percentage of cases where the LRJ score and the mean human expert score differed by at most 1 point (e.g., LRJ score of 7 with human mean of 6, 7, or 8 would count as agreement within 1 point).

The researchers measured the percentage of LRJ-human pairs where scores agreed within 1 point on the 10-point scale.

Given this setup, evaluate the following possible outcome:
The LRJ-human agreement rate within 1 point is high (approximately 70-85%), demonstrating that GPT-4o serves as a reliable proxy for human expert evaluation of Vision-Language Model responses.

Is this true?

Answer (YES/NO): YES